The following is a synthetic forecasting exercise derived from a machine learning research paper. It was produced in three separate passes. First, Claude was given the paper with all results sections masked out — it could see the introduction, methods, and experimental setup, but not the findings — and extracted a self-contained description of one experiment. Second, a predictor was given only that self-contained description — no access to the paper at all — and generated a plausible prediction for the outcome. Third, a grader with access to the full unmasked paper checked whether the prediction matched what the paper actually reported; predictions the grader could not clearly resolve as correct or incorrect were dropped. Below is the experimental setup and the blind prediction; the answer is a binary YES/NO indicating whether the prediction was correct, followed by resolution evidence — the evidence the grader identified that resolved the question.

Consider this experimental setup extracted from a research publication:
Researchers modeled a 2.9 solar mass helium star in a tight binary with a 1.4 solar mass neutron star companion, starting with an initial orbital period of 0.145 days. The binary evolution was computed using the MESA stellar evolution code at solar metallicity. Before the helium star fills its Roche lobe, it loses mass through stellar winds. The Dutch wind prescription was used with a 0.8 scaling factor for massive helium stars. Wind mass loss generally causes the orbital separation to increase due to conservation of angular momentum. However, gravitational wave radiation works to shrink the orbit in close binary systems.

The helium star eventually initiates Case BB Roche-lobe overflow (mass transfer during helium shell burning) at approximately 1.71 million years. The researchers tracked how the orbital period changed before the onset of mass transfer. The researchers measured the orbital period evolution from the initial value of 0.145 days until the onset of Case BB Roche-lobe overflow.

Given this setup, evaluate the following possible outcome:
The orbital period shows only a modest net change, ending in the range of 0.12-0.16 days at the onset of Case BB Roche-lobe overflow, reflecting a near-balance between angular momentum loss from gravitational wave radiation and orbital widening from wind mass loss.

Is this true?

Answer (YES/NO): NO